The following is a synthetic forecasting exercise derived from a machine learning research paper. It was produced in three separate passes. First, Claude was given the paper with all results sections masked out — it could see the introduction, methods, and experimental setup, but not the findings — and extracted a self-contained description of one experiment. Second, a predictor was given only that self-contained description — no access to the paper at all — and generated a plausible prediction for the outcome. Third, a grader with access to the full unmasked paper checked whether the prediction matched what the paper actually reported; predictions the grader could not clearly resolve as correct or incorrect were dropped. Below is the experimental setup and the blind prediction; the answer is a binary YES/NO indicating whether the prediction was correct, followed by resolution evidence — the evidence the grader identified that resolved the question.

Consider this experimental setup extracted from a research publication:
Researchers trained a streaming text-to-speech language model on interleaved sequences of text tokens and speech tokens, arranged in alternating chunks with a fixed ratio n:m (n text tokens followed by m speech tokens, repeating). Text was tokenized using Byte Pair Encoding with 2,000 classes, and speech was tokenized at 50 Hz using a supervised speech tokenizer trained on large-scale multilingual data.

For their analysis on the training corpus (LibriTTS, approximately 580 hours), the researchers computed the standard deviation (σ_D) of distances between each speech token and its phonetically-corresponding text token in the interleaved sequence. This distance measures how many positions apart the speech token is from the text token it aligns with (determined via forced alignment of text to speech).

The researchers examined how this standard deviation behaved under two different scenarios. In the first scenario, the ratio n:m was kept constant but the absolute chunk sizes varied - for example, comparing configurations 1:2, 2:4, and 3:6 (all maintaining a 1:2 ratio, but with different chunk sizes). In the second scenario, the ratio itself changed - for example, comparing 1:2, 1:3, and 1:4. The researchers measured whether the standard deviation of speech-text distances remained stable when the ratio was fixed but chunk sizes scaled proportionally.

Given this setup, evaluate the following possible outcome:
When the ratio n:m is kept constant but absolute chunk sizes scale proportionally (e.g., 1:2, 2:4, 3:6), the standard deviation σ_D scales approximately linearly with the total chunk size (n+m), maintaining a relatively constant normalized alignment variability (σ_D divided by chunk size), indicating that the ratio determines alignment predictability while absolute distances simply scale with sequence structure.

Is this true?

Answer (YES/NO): NO